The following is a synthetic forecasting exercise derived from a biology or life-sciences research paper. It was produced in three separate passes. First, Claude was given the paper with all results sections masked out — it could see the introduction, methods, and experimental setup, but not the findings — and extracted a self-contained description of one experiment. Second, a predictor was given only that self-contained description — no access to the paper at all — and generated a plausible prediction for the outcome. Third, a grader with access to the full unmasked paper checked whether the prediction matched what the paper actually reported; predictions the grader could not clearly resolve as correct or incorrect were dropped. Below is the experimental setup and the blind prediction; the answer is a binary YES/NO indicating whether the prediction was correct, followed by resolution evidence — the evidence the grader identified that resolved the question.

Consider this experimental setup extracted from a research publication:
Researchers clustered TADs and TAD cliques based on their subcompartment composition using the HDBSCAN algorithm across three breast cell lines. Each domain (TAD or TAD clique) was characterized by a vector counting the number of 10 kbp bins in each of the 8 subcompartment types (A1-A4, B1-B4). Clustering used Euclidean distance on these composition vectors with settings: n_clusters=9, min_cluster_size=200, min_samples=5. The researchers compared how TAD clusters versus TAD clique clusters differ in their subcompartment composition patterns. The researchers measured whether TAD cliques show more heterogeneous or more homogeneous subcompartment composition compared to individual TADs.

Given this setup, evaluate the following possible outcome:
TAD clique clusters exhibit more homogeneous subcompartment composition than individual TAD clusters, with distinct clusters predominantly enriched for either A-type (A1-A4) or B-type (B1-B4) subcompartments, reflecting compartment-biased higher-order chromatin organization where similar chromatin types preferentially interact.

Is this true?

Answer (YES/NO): NO